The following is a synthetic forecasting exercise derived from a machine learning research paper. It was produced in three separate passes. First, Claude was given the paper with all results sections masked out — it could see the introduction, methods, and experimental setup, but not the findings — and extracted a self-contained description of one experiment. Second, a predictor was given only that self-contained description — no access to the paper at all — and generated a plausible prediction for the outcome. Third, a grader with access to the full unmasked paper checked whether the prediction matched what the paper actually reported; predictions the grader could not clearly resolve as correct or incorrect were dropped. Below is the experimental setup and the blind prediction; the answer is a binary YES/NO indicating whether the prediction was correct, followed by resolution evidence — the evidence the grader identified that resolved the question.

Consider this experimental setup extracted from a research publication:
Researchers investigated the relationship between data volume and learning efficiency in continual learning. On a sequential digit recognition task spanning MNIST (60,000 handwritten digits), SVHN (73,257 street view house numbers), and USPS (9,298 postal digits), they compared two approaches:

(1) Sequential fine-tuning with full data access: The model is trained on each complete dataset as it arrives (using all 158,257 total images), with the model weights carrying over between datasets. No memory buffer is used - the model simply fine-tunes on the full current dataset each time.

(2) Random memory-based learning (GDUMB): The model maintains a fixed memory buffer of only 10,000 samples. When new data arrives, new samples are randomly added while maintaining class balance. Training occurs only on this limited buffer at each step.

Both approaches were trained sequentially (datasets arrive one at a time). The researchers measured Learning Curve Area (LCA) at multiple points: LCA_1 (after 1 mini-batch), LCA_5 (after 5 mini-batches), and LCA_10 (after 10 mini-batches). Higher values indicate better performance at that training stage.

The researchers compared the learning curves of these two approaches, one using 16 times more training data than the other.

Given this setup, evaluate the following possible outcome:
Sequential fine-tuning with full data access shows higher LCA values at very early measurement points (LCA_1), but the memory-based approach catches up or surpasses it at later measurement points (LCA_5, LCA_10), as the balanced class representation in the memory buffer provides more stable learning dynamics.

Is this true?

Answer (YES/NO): NO